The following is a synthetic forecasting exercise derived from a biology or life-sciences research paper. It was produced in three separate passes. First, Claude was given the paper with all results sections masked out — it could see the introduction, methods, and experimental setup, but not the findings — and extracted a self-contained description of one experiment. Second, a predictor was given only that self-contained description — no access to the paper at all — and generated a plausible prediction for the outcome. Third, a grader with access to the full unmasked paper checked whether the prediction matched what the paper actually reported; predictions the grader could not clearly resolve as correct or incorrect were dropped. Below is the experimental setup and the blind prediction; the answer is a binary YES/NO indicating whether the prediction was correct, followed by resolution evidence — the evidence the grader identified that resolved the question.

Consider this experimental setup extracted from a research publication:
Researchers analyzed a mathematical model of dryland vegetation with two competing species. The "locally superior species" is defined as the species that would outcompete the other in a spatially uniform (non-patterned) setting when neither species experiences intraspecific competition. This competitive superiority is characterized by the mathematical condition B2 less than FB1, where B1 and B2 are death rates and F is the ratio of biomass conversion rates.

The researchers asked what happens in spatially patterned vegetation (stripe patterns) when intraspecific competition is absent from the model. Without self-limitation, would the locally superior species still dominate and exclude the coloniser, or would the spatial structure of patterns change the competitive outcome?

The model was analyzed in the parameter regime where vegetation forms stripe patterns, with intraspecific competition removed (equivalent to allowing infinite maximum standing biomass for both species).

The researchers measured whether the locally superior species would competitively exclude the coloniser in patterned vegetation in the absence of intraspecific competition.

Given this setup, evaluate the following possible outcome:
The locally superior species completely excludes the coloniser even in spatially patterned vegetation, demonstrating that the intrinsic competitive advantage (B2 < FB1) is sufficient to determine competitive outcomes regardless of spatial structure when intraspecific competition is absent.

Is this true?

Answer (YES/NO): NO